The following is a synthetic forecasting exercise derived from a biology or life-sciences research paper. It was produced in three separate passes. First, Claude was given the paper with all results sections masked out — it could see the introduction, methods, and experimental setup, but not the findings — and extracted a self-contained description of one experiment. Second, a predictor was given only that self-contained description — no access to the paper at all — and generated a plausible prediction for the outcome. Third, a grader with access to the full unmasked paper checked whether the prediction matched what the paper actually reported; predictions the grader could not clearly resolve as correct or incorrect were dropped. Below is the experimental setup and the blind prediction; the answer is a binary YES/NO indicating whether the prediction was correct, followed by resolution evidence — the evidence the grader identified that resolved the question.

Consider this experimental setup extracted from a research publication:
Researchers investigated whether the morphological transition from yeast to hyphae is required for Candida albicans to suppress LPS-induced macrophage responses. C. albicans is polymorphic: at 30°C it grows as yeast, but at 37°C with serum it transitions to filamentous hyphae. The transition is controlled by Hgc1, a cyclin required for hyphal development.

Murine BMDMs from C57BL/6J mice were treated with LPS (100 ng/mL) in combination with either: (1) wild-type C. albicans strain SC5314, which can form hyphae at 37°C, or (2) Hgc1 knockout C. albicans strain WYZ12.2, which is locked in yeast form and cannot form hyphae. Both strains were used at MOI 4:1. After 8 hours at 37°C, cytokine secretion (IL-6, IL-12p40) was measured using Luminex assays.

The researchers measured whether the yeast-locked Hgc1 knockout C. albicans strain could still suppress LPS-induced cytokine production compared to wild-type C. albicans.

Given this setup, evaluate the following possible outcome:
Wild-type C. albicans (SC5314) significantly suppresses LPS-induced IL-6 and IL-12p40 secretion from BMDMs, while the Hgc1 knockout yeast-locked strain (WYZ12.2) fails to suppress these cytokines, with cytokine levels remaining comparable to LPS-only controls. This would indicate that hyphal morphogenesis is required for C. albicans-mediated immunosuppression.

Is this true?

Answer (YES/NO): NO